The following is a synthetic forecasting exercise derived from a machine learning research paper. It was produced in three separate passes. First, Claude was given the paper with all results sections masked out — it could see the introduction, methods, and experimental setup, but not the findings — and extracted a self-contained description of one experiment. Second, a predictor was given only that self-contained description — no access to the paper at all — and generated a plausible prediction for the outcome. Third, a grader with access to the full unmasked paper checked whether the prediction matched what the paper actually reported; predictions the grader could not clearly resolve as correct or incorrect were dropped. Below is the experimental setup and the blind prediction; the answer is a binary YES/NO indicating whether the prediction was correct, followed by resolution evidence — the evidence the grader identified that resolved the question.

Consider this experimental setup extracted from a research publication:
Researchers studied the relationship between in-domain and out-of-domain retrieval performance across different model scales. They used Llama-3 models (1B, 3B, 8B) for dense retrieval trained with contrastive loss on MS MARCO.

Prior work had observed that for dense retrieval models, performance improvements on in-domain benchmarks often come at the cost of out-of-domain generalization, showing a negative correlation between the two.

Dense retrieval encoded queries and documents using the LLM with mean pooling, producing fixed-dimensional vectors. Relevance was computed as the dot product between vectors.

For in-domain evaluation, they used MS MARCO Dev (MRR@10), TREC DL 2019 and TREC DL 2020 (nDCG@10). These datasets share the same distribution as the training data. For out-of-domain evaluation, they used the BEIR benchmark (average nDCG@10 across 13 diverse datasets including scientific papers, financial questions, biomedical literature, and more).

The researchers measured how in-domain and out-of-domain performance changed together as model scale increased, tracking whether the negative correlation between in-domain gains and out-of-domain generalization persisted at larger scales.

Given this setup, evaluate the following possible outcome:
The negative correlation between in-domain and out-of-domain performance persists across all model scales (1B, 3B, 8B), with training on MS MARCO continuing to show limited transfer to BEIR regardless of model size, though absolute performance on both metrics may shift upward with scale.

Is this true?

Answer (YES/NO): NO